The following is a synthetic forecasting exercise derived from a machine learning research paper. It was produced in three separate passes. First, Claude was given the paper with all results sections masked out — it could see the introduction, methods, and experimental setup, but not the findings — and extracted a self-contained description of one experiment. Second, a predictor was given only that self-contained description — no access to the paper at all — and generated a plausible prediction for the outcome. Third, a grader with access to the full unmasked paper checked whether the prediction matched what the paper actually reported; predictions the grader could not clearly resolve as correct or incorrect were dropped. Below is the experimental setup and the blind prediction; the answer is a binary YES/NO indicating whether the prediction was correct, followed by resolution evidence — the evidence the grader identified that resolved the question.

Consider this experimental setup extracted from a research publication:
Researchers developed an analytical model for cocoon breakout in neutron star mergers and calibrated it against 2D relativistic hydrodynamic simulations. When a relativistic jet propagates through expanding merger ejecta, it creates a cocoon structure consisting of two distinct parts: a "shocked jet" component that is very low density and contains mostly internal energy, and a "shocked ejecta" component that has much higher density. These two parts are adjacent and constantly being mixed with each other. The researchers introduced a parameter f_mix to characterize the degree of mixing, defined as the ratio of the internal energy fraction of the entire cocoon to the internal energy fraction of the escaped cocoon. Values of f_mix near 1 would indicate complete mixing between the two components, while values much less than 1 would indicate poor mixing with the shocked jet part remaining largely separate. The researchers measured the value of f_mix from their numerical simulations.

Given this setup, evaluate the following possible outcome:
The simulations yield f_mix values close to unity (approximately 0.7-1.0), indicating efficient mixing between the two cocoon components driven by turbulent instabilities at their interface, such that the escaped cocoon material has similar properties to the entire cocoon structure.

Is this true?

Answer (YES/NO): NO